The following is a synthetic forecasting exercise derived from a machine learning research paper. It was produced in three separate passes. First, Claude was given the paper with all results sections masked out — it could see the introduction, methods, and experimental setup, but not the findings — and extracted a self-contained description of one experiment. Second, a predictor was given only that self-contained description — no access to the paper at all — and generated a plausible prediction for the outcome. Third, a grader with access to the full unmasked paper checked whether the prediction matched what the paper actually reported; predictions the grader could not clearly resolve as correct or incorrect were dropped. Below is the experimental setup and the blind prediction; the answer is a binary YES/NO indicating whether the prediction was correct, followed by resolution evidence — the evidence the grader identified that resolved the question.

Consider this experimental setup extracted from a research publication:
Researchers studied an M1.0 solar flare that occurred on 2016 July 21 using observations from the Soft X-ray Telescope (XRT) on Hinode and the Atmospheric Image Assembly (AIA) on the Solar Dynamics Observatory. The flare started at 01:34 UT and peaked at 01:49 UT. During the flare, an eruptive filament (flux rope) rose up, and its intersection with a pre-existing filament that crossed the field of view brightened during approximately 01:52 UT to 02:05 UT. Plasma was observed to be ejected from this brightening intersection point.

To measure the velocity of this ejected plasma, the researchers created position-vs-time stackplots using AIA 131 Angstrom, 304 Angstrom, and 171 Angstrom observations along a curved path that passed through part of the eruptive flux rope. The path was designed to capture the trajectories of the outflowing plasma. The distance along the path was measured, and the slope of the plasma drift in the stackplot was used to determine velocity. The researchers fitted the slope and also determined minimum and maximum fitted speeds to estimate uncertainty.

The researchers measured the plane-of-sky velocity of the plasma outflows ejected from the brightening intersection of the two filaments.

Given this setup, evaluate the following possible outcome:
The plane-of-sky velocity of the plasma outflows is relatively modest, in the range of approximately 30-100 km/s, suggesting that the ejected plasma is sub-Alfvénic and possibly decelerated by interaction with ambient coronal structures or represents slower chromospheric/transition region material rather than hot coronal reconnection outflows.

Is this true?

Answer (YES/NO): NO